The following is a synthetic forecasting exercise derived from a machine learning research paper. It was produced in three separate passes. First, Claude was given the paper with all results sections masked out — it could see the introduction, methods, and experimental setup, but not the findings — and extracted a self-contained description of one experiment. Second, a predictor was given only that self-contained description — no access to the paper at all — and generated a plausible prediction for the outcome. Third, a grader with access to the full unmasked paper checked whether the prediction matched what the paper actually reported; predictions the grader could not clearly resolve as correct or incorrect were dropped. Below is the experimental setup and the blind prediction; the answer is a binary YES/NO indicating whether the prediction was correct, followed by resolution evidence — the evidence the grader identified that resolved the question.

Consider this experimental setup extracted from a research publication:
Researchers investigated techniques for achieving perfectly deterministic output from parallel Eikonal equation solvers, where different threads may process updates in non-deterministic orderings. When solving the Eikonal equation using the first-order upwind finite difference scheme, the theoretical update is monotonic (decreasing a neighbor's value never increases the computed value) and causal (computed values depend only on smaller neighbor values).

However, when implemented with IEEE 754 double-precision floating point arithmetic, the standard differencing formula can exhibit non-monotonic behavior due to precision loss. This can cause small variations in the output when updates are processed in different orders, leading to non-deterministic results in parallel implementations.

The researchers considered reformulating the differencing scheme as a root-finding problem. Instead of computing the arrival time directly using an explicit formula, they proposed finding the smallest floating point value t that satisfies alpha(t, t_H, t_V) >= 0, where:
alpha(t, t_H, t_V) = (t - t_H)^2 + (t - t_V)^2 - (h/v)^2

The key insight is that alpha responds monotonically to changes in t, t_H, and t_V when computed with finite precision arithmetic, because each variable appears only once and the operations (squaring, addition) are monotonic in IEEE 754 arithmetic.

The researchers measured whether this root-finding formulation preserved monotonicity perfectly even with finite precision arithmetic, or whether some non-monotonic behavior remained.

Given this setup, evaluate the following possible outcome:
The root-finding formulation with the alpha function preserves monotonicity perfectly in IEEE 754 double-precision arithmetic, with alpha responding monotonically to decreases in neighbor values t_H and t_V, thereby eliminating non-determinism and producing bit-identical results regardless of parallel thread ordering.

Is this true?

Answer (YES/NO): YES